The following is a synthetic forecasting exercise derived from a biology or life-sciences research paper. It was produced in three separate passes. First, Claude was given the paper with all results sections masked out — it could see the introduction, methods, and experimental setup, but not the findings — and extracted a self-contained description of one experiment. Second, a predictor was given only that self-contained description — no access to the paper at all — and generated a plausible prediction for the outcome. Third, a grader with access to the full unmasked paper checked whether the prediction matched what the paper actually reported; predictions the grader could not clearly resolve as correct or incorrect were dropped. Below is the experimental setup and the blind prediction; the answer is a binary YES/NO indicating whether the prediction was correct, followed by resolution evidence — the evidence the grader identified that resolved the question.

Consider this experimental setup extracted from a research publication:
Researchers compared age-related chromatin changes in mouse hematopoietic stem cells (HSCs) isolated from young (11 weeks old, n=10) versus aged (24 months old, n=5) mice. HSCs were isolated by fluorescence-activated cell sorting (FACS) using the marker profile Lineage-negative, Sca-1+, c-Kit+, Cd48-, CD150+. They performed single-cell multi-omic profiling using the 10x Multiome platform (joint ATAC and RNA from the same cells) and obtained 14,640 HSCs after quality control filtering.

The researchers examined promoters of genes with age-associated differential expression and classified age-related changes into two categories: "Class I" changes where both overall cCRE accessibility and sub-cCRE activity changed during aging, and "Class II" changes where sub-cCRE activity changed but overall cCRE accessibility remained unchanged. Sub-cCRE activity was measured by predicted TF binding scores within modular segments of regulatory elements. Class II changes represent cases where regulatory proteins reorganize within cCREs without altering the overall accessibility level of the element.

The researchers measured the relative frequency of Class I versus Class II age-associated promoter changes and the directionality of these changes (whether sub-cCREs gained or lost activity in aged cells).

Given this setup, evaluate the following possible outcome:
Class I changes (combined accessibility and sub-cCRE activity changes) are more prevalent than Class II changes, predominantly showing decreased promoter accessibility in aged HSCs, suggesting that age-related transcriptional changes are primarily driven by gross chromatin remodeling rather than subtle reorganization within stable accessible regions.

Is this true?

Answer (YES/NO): NO